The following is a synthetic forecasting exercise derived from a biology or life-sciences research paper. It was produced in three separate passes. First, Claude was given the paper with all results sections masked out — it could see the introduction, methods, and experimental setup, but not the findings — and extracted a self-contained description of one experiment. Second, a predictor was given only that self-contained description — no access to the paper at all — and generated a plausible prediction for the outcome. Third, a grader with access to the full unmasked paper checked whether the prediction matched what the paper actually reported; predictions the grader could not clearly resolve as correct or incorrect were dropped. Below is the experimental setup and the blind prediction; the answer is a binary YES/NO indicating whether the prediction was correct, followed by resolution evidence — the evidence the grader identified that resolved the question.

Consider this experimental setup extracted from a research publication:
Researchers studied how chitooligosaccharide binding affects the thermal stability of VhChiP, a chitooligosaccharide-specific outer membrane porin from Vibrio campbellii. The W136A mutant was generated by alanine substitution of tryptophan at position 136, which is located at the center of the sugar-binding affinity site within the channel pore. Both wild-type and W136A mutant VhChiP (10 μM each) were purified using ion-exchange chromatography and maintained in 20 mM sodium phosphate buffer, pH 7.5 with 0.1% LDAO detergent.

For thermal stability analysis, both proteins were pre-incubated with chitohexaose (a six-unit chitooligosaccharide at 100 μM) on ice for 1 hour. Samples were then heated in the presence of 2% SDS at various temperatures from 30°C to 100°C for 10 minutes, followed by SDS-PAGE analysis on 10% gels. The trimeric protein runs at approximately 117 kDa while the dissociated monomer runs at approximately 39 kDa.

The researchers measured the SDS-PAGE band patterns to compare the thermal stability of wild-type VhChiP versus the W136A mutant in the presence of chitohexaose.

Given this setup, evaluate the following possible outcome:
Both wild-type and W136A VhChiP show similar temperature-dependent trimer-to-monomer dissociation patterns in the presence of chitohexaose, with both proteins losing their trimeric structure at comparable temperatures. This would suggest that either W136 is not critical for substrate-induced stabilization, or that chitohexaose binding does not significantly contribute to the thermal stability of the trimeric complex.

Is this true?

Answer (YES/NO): NO